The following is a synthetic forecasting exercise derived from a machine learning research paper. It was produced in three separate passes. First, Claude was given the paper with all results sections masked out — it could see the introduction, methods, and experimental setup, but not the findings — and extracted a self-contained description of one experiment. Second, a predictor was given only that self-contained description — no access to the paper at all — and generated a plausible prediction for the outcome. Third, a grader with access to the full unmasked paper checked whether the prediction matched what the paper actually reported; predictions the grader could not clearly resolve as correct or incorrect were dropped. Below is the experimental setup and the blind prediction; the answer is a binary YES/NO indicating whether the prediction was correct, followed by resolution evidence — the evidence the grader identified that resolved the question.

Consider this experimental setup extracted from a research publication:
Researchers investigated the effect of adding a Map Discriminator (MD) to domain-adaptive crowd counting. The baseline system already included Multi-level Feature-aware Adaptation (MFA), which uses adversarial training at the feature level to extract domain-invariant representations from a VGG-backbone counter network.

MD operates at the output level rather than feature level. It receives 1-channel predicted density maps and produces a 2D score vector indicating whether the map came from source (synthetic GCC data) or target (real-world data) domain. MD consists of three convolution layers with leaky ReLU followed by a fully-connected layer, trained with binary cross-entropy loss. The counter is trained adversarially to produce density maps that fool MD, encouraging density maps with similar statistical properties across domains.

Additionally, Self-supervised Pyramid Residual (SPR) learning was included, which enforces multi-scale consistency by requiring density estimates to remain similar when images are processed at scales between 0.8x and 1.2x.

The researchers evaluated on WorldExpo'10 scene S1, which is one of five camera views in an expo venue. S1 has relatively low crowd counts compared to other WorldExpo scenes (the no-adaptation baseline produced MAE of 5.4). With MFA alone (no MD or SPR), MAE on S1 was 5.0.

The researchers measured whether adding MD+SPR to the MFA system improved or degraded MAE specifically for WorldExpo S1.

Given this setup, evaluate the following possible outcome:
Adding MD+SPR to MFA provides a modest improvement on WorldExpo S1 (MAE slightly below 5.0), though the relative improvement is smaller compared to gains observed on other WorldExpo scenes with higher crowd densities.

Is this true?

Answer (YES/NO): NO